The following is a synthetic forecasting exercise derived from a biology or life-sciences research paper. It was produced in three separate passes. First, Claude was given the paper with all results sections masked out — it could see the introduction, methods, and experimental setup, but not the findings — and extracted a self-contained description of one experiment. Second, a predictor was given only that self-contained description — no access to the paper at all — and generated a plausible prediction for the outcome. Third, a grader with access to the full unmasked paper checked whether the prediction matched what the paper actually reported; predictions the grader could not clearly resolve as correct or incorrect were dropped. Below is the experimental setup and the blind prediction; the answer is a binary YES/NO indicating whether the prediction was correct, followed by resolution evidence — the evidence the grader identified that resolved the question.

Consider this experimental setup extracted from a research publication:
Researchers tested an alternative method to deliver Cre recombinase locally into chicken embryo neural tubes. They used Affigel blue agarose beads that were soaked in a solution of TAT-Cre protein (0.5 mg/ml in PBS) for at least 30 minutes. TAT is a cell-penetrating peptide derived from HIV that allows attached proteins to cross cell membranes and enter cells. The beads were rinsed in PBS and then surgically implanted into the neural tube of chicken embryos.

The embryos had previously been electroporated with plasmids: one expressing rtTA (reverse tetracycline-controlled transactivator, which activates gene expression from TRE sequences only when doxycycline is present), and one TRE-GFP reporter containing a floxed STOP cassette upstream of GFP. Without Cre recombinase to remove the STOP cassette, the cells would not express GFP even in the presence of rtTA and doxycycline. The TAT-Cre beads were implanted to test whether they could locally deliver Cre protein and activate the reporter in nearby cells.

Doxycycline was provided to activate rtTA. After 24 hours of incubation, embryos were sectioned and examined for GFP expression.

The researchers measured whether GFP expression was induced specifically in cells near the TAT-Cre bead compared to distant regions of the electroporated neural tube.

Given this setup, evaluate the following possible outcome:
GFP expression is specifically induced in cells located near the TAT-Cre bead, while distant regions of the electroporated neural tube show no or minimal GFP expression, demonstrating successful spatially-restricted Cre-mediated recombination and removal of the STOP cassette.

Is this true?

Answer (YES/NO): YES